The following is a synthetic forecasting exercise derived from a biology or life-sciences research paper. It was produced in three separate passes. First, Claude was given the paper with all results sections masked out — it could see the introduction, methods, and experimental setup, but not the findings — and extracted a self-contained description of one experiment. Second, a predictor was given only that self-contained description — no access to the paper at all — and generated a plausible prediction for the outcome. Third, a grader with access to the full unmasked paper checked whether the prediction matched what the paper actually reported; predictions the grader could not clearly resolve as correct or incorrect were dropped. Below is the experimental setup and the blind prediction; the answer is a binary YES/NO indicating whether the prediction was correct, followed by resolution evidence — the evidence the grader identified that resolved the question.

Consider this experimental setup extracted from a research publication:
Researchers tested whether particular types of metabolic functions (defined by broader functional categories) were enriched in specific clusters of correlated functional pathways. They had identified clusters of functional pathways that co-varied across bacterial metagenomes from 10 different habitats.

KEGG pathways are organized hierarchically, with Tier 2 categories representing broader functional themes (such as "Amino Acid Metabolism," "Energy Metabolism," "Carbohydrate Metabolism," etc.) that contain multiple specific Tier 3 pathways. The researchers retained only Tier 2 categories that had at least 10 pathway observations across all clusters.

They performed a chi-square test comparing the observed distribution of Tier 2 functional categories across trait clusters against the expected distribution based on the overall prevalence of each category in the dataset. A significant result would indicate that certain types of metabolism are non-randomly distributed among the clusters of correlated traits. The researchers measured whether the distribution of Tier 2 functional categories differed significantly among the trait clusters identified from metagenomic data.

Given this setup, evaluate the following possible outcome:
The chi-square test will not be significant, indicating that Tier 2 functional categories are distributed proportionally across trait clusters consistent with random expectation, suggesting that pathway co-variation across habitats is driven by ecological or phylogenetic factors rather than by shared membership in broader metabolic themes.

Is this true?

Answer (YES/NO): NO